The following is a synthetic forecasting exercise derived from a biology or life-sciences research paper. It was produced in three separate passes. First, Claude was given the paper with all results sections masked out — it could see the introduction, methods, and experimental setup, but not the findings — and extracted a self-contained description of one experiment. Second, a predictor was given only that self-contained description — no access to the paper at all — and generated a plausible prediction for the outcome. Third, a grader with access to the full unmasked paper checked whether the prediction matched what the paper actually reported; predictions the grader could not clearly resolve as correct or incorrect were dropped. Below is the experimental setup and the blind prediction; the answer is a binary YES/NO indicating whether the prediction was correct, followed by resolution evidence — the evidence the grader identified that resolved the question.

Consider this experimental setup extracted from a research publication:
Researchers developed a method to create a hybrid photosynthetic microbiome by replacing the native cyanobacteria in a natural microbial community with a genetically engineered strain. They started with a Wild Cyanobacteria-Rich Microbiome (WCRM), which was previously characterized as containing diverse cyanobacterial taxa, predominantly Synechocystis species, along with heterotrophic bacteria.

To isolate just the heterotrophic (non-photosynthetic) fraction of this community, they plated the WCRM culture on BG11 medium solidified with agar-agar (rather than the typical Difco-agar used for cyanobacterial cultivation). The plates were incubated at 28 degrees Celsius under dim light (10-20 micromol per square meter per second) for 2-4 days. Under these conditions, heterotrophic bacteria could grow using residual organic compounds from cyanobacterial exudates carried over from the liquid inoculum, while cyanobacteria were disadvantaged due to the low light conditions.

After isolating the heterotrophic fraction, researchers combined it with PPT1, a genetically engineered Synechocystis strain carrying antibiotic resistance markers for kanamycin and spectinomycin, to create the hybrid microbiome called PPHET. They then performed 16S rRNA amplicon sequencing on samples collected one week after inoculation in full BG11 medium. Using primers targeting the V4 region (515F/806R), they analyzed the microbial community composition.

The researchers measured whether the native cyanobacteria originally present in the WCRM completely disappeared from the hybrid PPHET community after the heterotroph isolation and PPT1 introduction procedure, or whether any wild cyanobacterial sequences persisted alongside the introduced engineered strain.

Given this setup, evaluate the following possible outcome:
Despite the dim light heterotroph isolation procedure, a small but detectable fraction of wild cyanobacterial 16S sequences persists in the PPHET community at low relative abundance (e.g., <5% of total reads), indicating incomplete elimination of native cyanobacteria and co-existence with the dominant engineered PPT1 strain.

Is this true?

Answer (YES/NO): NO